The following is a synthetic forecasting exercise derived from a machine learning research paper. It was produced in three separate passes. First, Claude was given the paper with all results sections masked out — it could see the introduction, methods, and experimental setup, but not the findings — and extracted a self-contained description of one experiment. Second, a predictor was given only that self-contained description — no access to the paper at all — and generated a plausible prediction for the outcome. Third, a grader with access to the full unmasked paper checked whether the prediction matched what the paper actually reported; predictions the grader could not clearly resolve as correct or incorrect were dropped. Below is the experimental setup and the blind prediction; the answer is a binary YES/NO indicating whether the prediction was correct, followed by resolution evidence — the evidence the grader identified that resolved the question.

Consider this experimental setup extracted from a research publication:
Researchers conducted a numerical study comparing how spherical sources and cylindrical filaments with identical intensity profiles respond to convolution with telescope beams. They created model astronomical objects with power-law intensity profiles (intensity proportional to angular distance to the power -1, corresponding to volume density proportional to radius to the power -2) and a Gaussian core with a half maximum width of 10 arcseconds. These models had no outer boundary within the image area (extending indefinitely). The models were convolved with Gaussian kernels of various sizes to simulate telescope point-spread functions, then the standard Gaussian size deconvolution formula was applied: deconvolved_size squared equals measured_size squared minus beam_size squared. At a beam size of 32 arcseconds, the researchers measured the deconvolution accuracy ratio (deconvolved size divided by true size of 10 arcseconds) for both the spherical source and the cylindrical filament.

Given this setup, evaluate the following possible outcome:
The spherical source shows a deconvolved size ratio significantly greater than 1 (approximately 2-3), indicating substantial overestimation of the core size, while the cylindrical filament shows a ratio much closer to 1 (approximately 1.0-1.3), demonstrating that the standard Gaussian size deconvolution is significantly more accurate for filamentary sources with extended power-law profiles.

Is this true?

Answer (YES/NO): NO